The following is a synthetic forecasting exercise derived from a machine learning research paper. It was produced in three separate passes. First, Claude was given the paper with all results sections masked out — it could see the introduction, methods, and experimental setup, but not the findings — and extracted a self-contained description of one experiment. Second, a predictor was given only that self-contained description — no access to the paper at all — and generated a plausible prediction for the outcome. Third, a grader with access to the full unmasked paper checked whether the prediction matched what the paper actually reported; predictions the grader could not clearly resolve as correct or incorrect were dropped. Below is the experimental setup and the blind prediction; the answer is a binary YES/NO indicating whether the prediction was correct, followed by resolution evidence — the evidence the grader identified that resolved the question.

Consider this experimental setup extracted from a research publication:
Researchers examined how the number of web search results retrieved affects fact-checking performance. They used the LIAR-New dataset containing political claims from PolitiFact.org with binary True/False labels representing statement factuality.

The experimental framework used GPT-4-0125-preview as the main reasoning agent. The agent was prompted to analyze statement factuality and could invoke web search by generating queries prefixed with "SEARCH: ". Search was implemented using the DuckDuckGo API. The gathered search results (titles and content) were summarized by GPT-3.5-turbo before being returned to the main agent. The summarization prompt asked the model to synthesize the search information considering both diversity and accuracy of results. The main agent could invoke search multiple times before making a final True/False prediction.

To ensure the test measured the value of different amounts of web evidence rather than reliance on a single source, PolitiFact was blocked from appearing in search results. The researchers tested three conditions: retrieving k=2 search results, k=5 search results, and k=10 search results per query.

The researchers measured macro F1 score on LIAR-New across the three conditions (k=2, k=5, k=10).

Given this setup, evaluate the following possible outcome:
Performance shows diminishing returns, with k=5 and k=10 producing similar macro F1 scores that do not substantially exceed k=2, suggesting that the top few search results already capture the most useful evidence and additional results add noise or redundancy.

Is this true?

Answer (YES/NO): NO